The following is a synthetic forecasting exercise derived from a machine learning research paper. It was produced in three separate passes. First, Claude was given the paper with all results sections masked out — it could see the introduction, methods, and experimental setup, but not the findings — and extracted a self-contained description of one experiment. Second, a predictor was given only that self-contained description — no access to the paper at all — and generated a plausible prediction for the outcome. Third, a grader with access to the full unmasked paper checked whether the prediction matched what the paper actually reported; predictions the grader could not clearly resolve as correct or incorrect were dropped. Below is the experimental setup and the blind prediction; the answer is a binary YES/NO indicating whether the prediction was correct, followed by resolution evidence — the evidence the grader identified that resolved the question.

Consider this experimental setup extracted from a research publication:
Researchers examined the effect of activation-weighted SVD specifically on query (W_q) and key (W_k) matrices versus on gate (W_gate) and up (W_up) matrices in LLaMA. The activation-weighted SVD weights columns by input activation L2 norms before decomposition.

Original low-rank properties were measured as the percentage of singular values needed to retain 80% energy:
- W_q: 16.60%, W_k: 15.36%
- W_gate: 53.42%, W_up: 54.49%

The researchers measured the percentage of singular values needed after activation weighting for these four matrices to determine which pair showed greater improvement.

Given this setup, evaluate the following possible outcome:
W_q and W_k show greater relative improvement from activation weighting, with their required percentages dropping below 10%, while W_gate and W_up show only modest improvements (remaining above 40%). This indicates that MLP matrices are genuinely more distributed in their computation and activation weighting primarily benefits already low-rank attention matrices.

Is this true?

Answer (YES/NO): YES